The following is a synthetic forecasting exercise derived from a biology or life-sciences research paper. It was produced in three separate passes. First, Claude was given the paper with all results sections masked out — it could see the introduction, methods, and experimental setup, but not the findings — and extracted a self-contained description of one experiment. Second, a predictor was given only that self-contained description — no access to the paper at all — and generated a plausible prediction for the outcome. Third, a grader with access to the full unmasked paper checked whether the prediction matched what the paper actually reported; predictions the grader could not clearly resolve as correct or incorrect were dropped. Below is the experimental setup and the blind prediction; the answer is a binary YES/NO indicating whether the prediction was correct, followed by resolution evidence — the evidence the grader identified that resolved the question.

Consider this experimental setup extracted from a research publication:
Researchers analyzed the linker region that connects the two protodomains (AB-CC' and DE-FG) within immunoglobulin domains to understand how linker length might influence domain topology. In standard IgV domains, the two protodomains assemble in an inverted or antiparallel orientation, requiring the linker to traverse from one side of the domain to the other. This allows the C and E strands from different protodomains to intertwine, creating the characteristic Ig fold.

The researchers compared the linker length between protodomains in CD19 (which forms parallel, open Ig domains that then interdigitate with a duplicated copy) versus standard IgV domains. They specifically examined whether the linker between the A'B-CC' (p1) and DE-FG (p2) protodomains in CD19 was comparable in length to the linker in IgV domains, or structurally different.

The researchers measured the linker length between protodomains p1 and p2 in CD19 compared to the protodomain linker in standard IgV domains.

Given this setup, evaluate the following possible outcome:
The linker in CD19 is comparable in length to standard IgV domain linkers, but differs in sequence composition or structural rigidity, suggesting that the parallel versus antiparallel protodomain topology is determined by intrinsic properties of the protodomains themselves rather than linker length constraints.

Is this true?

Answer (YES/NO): NO